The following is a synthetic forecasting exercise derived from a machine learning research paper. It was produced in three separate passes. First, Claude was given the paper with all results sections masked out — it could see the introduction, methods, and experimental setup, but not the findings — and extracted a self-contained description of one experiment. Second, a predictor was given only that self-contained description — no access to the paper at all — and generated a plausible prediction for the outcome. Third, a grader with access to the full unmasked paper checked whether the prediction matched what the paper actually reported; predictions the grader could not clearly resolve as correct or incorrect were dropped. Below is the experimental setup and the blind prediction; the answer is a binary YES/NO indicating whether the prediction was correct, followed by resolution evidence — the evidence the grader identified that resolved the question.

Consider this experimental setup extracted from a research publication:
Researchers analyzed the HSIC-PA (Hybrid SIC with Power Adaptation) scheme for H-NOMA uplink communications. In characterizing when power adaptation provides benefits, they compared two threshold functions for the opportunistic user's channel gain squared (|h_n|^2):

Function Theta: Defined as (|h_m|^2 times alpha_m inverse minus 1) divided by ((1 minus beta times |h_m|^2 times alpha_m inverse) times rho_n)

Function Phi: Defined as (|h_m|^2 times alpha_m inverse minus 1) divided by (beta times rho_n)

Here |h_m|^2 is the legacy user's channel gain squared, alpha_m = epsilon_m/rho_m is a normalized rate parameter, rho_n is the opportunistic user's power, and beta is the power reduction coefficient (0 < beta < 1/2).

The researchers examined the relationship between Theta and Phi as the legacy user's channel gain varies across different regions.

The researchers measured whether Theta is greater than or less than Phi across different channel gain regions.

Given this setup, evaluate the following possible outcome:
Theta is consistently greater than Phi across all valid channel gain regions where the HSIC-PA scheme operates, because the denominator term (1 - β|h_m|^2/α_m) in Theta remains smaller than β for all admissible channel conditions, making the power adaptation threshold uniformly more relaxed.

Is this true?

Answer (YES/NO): NO